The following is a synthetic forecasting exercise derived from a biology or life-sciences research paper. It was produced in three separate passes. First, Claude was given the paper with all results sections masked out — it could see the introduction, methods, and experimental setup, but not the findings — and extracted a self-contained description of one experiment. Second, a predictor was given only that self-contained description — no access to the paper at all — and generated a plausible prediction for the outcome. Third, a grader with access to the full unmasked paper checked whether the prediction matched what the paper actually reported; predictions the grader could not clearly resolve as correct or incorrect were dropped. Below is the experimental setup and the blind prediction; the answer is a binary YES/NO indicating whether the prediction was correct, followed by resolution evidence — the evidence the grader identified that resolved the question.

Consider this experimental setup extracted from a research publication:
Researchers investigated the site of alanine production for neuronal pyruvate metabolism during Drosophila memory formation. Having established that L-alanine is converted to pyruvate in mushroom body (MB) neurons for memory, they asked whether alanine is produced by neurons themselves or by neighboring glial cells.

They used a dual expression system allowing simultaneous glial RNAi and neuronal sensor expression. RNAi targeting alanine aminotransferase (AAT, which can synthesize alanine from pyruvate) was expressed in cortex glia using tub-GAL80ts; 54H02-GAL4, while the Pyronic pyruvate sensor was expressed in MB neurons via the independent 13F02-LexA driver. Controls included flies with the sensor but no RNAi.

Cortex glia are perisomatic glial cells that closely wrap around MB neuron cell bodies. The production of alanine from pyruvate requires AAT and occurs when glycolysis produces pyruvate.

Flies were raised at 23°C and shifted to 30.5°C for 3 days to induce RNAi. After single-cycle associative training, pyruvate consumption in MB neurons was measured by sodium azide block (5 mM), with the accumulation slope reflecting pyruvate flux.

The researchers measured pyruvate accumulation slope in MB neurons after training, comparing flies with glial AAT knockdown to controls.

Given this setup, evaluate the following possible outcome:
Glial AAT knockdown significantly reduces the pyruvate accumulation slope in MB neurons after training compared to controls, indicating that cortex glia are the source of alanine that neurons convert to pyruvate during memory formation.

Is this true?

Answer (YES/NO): YES